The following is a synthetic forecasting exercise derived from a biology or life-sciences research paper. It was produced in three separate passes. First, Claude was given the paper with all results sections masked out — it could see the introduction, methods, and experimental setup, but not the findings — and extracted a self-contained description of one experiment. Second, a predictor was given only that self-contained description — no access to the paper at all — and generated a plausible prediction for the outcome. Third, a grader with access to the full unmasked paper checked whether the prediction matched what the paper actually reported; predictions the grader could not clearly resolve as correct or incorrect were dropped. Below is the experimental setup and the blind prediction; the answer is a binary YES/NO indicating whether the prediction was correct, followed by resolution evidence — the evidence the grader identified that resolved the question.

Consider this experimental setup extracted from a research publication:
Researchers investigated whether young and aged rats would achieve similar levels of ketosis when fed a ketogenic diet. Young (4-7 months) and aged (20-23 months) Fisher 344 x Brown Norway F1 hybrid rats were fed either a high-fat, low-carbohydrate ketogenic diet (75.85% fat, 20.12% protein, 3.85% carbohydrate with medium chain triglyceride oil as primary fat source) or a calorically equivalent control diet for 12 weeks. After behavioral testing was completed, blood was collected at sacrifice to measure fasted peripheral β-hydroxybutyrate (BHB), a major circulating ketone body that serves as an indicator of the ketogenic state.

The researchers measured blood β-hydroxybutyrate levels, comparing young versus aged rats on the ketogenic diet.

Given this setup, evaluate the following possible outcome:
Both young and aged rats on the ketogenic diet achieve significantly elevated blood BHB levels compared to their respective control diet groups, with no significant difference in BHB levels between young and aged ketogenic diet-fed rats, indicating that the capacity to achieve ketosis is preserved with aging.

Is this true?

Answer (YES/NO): YES